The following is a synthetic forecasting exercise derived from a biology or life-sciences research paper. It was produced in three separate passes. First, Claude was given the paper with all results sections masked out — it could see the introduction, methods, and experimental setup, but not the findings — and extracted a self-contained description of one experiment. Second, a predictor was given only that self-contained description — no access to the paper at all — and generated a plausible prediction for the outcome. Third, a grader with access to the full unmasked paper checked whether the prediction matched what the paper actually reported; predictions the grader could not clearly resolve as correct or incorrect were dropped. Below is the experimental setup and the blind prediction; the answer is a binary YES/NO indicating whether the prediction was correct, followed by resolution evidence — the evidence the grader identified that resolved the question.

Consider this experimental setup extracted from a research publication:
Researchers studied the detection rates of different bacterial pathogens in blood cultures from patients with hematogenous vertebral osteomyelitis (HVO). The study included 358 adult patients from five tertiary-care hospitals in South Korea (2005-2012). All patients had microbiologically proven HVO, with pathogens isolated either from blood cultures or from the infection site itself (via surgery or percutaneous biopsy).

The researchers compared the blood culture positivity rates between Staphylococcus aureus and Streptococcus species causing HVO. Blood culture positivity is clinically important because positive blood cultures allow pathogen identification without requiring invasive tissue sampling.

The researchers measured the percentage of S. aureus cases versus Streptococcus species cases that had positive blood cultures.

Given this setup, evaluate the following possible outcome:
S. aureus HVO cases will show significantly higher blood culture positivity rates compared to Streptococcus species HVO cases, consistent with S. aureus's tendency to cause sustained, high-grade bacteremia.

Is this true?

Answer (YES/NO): YES